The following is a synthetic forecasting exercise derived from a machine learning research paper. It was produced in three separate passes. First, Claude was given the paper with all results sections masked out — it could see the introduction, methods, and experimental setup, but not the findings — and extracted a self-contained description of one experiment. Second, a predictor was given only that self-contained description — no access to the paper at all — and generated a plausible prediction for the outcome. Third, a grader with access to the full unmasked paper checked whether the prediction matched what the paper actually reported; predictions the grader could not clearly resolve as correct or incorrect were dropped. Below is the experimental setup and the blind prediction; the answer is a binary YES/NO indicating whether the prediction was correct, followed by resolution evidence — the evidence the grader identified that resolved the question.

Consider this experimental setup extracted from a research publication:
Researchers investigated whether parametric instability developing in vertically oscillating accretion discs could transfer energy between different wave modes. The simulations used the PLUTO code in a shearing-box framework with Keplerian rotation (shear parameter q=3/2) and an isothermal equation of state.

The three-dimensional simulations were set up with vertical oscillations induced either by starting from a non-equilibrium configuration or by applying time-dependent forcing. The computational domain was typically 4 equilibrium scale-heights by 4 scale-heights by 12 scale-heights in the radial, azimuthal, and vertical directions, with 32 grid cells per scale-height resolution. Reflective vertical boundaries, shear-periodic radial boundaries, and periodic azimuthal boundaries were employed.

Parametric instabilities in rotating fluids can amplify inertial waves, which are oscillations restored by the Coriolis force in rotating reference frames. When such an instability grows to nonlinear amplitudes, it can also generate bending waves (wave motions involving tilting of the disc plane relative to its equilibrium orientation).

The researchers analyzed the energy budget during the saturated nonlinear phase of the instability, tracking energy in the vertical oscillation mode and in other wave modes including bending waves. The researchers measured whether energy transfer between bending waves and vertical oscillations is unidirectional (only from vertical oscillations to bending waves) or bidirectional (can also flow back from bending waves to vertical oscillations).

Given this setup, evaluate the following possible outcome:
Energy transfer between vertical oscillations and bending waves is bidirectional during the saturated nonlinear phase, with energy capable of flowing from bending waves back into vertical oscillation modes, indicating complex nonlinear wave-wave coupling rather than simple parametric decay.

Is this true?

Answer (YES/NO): YES